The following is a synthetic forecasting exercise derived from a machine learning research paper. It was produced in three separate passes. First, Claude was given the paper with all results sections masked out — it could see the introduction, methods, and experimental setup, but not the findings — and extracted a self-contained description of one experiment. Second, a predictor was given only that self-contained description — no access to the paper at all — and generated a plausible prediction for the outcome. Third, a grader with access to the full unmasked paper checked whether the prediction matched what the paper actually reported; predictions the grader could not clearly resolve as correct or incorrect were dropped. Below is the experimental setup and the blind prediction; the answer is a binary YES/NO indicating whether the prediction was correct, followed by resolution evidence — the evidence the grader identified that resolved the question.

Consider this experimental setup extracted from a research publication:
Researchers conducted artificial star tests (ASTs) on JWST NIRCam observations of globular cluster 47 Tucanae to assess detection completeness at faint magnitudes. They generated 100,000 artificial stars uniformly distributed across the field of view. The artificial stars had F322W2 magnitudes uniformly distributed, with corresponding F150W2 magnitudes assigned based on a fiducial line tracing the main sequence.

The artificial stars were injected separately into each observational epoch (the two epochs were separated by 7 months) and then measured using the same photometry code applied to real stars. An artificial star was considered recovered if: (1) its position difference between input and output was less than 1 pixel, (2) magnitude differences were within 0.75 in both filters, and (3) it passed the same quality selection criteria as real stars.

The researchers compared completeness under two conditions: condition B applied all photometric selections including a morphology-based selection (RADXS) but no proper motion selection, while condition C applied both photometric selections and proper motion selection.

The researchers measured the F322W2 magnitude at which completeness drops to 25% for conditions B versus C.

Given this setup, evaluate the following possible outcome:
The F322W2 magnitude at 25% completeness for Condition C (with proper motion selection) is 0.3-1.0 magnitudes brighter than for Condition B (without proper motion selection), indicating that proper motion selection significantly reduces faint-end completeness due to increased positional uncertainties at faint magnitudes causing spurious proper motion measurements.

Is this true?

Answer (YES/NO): YES